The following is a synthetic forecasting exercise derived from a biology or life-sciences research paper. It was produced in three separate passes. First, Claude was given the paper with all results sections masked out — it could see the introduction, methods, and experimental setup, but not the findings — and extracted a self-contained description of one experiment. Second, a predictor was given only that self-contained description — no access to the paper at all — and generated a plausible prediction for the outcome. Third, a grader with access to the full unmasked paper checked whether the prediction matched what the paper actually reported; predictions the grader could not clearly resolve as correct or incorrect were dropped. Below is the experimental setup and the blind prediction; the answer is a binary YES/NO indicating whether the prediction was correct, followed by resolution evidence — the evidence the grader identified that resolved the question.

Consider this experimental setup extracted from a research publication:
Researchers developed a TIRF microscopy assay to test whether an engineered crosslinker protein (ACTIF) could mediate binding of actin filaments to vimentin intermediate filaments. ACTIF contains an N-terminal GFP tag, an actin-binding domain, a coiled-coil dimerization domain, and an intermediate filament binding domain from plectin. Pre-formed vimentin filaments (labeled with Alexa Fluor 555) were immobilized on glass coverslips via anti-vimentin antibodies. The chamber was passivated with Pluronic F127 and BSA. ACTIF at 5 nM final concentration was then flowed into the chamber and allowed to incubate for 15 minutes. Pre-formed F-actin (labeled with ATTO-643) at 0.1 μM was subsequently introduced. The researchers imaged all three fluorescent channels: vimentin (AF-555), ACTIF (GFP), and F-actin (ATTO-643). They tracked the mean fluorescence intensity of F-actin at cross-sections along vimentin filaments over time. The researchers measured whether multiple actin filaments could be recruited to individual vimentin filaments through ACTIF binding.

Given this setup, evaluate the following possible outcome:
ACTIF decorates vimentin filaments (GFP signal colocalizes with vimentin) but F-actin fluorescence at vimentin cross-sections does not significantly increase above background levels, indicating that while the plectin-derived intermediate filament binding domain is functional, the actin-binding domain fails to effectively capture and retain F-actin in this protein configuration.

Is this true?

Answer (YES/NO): NO